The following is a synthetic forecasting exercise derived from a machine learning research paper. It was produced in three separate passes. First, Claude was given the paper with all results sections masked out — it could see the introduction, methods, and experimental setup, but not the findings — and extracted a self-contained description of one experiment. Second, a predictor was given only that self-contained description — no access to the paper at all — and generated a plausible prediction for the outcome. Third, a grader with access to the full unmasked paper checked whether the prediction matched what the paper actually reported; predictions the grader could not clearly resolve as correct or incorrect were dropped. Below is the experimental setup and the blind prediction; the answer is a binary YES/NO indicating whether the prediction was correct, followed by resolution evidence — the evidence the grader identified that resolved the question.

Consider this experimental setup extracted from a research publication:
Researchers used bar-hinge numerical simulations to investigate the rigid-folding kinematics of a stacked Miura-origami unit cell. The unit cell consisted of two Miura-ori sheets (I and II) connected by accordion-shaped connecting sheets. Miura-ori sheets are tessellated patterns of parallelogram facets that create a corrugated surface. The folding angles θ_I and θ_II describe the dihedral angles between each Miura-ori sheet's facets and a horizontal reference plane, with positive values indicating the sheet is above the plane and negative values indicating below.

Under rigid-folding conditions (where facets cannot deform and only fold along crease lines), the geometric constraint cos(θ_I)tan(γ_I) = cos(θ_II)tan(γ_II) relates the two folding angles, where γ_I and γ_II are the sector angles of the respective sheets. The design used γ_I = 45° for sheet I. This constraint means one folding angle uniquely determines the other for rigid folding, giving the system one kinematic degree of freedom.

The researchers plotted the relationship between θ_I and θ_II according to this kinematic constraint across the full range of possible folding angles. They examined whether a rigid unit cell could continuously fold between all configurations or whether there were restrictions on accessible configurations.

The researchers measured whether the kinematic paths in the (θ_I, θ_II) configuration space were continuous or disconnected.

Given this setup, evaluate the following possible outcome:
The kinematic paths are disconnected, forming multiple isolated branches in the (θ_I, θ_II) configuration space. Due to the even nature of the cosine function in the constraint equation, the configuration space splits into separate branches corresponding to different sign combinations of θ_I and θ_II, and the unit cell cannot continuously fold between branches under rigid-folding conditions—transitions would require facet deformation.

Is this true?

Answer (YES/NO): YES